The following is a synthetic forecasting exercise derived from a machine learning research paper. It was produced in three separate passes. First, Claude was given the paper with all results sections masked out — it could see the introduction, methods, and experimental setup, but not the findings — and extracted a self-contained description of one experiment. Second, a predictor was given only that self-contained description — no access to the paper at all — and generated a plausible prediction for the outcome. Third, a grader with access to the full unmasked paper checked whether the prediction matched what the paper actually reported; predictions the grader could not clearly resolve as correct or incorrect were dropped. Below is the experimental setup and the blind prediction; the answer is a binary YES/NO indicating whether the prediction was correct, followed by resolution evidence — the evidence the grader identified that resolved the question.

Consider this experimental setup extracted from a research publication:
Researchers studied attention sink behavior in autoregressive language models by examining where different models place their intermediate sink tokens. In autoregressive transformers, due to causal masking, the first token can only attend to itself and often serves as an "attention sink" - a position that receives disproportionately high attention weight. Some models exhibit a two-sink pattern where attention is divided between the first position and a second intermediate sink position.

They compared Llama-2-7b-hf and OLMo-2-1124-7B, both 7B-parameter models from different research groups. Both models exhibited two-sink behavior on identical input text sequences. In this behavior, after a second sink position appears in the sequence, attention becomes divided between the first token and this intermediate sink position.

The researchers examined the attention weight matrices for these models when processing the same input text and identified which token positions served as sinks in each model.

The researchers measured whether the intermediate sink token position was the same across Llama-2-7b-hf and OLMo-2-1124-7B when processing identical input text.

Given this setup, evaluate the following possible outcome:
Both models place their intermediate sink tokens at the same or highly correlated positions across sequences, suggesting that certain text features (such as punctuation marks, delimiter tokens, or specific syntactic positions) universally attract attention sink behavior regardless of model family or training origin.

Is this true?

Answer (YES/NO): NO